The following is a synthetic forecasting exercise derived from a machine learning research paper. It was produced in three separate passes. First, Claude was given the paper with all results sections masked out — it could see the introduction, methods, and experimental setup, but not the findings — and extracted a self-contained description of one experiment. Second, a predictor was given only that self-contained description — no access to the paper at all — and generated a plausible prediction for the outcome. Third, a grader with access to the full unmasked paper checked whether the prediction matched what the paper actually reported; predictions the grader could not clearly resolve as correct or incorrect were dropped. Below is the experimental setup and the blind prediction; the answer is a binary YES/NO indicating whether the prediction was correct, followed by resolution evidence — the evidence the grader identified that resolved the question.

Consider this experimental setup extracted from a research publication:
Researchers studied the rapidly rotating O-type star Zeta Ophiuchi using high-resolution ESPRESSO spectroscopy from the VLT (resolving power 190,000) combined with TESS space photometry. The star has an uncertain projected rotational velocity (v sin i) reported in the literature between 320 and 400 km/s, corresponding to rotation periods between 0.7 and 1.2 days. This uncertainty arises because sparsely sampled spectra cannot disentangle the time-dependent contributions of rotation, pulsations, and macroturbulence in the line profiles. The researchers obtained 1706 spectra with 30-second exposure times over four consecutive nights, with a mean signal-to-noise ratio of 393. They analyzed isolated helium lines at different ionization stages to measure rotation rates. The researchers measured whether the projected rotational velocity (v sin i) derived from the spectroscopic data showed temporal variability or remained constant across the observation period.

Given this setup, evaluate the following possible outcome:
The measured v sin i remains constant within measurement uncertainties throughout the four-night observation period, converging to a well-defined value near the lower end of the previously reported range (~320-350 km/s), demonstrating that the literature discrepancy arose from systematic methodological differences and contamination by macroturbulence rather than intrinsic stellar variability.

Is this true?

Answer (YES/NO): NO